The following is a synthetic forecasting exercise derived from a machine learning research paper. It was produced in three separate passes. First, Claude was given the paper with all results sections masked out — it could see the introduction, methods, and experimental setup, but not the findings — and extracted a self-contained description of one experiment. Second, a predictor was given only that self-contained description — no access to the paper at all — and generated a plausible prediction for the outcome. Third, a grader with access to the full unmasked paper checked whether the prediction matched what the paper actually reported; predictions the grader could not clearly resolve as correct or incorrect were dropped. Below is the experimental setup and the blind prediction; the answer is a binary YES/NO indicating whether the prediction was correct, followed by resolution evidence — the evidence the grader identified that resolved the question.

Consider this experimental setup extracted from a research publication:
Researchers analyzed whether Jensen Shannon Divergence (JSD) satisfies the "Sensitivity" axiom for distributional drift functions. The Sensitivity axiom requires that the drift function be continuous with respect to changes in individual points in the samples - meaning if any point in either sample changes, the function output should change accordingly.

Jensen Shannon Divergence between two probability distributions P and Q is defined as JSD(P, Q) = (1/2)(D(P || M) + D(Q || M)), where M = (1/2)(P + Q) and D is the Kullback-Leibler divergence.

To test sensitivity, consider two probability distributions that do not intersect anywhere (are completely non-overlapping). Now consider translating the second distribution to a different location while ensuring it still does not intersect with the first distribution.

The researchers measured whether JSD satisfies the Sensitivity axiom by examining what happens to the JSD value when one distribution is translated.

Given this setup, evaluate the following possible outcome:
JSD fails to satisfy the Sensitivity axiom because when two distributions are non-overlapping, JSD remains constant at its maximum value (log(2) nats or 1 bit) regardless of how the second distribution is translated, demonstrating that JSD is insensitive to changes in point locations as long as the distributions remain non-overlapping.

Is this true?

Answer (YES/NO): YES